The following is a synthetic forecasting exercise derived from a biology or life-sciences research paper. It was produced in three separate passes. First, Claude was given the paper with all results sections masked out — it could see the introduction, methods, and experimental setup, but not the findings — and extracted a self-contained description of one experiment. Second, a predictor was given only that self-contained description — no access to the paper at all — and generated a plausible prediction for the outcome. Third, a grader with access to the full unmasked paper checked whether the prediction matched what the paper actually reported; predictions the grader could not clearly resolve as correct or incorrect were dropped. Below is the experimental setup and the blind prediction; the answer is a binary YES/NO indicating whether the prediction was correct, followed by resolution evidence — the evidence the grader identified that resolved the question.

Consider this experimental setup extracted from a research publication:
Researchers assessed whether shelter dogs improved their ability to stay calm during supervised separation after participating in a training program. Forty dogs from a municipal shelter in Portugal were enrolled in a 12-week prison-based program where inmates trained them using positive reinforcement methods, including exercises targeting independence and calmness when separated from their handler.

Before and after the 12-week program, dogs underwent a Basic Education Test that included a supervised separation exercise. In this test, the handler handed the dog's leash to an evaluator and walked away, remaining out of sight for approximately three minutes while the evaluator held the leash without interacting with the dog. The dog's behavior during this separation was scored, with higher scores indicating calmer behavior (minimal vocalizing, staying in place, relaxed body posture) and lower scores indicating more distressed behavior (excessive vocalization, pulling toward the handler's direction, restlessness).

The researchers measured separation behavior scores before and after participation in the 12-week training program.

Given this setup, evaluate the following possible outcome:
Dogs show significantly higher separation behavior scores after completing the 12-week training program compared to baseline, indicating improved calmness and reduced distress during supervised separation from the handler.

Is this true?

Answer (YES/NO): YES